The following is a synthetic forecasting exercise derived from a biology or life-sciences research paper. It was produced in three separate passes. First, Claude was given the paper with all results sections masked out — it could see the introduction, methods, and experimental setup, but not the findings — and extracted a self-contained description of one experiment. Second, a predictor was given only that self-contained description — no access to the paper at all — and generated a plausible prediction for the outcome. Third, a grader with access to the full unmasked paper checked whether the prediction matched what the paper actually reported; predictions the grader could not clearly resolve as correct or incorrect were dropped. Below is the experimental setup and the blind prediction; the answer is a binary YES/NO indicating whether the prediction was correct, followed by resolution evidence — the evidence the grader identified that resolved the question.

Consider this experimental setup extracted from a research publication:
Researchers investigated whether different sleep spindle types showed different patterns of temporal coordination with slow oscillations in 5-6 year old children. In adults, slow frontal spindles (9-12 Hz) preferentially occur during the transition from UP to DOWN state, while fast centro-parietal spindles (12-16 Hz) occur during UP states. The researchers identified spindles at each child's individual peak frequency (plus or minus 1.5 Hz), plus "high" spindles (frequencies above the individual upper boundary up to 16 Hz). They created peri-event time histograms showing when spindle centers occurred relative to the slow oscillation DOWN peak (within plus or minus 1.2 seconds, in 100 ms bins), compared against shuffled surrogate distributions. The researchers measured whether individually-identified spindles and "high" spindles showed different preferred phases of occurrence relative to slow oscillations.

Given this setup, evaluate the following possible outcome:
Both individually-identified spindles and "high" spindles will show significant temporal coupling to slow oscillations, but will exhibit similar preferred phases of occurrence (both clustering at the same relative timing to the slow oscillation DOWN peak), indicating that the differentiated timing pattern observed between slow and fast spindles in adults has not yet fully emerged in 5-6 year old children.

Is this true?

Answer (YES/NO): NO